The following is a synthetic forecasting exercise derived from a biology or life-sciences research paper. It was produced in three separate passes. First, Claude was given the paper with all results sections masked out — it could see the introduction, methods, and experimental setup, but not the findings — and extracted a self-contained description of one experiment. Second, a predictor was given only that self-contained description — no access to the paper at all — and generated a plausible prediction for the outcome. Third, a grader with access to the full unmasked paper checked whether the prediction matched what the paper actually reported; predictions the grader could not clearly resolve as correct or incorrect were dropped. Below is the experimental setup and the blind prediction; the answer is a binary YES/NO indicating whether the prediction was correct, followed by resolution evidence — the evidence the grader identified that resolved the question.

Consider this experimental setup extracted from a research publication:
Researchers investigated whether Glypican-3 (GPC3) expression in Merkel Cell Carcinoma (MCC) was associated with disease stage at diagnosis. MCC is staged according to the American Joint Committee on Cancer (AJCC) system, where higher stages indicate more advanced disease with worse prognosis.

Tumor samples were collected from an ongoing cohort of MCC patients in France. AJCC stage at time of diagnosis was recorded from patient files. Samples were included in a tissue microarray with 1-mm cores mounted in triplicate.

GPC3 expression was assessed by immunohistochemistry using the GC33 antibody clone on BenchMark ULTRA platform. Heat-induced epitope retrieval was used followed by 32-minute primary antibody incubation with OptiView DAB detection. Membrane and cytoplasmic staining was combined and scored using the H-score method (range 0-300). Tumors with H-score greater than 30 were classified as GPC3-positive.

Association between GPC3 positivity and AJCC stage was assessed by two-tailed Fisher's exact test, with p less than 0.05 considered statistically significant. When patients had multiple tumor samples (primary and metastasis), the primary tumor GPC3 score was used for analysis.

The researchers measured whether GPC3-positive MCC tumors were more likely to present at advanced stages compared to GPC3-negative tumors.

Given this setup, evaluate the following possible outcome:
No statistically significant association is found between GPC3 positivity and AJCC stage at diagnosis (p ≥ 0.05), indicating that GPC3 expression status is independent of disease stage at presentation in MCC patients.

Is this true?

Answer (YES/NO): YES